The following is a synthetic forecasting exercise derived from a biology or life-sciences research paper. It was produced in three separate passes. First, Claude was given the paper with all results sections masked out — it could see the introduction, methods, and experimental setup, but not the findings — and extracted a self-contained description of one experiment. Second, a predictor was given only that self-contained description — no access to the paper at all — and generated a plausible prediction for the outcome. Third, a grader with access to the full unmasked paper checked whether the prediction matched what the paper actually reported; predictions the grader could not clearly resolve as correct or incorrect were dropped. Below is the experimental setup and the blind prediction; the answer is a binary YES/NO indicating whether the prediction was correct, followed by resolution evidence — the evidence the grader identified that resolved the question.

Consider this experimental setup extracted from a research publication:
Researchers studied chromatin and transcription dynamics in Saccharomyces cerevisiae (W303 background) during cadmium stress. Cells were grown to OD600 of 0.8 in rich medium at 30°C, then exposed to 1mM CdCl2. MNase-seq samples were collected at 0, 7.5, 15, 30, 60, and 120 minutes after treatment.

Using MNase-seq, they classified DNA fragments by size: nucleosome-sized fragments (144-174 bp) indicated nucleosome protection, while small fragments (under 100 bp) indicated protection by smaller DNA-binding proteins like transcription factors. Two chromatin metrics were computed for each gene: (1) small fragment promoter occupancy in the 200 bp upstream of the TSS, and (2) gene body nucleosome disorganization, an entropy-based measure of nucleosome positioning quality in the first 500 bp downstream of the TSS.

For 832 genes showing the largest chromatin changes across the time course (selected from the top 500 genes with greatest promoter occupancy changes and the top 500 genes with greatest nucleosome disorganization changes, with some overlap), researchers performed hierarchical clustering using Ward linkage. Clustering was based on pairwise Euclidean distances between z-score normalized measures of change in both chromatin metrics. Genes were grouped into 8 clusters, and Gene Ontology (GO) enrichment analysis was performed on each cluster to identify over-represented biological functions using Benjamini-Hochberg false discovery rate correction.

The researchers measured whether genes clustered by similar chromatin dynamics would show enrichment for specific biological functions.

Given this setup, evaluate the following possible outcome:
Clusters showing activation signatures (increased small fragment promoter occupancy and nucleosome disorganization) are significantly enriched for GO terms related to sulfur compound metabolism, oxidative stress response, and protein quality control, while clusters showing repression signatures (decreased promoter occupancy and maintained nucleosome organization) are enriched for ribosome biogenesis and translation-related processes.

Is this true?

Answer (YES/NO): NO